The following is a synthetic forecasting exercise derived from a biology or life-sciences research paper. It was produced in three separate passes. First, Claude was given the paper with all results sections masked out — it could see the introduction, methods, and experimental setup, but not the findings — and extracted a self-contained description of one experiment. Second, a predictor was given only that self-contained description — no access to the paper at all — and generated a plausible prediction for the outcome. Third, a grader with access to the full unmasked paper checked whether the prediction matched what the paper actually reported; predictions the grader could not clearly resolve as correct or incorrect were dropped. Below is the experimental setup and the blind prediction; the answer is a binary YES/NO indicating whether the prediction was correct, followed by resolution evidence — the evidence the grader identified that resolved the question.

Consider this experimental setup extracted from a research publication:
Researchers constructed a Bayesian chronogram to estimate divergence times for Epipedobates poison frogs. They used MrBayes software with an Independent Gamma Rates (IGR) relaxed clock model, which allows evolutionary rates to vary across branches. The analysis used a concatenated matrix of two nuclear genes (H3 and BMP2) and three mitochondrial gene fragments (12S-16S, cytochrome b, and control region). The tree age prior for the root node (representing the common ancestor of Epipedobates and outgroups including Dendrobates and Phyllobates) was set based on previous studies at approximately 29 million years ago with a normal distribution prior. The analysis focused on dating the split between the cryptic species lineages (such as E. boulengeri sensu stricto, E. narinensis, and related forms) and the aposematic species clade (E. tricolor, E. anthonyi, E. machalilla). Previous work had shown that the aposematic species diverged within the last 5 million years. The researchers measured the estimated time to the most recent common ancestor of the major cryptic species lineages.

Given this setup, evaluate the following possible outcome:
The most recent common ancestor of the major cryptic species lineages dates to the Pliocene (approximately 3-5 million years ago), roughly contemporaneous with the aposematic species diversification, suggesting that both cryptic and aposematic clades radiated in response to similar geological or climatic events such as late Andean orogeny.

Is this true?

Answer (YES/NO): NO